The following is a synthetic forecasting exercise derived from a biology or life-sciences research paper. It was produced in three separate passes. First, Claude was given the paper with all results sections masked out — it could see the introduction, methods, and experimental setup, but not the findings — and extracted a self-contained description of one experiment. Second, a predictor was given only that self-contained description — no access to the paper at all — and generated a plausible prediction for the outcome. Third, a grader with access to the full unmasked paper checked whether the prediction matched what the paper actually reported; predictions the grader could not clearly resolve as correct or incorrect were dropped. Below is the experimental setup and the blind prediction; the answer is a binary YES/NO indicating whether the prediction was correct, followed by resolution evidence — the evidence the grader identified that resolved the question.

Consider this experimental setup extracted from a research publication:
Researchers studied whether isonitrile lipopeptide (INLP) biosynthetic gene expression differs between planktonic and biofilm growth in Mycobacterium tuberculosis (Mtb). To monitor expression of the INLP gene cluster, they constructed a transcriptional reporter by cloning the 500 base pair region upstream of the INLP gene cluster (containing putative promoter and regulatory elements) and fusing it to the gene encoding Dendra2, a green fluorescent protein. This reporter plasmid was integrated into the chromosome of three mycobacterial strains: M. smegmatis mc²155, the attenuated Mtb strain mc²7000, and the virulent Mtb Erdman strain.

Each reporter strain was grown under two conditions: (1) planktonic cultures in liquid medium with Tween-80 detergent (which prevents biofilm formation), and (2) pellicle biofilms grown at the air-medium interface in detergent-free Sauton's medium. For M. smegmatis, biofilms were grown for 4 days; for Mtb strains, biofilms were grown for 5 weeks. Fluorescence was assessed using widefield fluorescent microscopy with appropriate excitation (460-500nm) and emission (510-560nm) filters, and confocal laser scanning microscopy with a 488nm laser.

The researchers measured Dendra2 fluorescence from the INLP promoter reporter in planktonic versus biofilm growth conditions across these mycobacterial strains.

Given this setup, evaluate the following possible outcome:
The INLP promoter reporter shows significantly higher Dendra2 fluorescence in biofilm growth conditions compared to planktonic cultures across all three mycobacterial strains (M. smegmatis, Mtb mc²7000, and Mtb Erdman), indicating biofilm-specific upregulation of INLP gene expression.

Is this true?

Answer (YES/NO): YES